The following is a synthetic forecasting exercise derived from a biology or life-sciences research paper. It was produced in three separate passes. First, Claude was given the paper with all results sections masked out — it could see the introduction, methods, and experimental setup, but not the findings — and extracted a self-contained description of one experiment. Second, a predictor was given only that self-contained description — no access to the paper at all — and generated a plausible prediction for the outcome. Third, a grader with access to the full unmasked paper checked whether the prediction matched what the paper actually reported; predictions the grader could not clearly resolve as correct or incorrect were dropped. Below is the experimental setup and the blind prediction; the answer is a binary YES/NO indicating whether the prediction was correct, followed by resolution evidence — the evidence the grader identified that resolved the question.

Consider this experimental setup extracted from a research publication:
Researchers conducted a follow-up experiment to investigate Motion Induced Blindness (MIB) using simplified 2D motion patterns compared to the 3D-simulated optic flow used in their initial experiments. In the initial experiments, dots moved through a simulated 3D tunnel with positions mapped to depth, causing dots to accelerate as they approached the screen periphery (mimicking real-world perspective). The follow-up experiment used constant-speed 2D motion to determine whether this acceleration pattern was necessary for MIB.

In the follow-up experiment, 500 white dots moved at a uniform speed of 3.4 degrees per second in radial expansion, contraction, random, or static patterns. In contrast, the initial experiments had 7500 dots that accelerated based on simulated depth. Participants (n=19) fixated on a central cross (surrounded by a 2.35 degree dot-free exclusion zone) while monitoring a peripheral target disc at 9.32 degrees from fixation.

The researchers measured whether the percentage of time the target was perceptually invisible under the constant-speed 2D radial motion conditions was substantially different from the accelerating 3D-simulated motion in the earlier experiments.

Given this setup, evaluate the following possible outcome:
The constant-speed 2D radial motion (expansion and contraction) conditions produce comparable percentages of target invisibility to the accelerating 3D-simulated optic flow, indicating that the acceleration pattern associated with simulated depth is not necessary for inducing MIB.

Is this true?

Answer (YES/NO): YES